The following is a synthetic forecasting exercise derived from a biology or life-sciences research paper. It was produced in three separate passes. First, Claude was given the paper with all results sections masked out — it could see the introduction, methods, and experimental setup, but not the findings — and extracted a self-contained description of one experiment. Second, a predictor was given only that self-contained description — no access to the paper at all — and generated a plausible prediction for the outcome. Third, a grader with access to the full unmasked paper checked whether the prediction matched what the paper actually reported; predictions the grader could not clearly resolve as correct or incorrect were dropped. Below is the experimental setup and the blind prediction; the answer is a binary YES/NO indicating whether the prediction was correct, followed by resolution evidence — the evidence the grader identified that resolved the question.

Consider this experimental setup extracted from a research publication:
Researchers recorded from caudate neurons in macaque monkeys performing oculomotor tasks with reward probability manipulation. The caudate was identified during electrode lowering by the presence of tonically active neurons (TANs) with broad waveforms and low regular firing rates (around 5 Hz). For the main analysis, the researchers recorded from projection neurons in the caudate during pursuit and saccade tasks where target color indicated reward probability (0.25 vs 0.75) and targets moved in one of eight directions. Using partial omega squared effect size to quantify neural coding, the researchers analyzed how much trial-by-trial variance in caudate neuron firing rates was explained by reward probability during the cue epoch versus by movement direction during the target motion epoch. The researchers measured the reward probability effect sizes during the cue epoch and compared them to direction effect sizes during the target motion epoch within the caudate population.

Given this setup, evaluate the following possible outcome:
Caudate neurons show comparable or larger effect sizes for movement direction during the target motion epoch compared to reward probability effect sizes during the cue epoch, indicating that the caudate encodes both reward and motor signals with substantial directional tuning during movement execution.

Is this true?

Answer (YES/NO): YES